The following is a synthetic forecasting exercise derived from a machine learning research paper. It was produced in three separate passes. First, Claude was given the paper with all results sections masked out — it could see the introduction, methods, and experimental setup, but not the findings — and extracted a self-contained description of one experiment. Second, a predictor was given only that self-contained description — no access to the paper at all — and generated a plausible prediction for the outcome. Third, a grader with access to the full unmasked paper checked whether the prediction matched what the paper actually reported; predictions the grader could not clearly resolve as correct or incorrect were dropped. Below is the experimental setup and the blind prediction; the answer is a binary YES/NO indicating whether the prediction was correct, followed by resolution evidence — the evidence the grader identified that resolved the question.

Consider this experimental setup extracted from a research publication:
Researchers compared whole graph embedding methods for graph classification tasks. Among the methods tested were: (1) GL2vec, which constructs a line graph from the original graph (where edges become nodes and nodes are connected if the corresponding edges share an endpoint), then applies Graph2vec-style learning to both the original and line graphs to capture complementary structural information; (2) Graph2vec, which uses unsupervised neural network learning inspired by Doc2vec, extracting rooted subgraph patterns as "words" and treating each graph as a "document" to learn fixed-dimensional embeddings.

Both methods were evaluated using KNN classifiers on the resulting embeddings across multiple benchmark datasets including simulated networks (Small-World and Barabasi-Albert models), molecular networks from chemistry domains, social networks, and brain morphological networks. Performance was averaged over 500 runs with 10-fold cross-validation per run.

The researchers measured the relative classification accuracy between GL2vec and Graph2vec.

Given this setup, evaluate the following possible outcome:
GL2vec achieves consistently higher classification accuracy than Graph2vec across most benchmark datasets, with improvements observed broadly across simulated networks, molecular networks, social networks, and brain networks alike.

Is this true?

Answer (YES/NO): NO